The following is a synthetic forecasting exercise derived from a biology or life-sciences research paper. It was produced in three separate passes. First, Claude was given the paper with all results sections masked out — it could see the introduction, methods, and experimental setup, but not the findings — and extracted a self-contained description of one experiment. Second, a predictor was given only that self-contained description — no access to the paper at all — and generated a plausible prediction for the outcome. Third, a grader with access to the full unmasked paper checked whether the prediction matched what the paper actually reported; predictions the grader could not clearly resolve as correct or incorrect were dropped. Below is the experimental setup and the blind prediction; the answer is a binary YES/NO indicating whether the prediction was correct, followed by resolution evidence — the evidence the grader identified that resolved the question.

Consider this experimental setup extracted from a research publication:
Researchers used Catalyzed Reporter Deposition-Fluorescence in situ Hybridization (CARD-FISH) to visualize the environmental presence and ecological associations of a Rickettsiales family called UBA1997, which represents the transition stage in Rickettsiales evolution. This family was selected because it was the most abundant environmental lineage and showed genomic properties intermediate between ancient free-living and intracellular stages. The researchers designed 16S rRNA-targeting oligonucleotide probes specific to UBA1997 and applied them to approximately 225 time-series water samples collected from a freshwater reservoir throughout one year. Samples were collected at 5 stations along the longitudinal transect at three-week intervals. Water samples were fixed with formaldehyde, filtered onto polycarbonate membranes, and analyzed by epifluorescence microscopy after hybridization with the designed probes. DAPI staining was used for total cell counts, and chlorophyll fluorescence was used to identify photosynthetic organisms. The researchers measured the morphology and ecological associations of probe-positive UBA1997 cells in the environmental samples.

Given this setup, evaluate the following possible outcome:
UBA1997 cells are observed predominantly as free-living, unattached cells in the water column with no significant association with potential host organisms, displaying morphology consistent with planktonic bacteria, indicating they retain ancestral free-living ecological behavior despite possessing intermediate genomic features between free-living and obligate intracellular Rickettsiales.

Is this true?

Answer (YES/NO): NO